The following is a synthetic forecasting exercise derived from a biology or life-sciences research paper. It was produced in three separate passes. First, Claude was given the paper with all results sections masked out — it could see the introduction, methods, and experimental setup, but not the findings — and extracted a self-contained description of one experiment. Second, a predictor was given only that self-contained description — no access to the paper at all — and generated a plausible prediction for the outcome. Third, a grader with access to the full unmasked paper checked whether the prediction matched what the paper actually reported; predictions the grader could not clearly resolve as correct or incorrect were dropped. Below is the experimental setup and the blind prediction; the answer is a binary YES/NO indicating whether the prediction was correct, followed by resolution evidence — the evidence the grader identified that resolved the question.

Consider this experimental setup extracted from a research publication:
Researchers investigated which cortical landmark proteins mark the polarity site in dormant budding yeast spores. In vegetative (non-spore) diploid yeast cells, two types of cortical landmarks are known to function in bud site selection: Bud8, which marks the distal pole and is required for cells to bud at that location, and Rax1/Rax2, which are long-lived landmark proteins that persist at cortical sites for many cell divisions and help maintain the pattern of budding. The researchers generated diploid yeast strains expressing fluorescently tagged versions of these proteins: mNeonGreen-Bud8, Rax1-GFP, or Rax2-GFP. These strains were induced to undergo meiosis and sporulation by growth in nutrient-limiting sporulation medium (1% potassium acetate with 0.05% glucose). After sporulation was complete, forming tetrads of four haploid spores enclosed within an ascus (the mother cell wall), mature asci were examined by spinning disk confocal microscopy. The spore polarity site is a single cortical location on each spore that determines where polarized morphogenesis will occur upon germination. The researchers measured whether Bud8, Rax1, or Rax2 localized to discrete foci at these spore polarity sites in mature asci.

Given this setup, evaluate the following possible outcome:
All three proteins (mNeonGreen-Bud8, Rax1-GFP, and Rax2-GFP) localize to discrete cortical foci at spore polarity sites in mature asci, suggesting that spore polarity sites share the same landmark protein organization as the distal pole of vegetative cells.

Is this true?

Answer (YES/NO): NO